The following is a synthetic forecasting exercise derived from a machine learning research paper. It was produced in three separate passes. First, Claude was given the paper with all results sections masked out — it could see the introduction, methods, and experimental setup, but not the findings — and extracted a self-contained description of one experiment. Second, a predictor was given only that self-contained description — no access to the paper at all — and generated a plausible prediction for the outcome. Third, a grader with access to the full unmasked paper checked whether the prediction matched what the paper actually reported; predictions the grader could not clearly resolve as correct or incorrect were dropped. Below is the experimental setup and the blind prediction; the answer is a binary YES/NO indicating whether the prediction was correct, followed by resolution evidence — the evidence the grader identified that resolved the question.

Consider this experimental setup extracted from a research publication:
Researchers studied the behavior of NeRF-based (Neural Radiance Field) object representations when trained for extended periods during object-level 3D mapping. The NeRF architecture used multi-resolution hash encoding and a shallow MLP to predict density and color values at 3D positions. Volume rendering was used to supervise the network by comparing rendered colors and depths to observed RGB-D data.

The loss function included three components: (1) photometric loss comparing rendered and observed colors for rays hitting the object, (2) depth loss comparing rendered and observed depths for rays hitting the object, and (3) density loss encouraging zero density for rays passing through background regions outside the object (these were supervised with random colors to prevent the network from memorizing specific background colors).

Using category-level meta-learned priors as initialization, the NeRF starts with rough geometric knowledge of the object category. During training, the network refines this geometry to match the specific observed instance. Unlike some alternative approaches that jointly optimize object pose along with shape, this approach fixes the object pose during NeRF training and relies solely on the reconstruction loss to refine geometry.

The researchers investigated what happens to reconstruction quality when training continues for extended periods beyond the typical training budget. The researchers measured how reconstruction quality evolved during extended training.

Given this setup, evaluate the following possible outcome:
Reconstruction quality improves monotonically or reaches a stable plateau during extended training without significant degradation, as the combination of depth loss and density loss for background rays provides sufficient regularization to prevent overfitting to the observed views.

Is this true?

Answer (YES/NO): NO